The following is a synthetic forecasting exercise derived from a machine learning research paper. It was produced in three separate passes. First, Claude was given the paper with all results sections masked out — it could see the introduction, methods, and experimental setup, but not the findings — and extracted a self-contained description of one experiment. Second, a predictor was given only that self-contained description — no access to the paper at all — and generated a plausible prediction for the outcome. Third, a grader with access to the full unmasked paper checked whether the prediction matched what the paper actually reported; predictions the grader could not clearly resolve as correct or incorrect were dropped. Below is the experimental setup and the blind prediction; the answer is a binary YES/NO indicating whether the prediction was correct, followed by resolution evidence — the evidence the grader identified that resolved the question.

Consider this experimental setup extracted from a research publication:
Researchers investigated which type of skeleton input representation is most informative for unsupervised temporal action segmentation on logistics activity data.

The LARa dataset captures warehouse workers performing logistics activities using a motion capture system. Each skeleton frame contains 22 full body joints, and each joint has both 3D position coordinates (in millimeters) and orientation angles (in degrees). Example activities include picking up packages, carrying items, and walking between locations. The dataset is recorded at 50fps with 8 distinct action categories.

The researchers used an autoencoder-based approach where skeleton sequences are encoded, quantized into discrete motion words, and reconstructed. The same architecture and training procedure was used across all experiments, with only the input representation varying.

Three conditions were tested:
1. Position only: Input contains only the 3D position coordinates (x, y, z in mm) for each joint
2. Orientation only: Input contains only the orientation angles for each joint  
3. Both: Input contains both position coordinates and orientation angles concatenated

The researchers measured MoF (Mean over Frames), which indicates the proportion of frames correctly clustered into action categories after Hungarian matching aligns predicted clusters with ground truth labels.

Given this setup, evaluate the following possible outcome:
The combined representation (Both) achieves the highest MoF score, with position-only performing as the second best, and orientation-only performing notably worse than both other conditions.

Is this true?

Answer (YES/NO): YES